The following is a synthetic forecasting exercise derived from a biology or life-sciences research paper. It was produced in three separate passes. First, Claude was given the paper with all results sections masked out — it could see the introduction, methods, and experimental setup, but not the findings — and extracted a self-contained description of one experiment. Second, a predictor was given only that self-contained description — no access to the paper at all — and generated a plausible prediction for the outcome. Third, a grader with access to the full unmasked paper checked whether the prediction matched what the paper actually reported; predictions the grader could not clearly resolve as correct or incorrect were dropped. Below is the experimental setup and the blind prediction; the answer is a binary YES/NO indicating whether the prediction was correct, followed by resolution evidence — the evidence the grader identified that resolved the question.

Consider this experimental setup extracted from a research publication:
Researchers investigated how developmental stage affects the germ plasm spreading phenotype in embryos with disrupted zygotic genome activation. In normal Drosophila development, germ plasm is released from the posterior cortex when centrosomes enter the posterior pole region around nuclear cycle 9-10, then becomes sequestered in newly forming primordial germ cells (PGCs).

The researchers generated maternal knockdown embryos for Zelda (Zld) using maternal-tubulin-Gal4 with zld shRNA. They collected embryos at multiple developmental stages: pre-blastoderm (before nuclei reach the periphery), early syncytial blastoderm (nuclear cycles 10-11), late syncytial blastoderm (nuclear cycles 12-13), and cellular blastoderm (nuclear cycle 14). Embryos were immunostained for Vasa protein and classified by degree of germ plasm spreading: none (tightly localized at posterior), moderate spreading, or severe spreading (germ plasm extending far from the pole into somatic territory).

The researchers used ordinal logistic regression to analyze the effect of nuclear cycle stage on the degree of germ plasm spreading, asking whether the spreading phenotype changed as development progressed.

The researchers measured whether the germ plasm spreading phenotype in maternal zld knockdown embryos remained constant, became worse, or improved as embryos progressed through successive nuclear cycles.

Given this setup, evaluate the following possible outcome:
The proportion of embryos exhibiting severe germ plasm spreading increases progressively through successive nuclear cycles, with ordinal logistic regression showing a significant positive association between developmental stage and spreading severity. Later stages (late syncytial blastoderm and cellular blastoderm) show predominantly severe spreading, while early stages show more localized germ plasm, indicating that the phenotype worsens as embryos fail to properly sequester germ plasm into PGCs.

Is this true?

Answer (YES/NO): YES